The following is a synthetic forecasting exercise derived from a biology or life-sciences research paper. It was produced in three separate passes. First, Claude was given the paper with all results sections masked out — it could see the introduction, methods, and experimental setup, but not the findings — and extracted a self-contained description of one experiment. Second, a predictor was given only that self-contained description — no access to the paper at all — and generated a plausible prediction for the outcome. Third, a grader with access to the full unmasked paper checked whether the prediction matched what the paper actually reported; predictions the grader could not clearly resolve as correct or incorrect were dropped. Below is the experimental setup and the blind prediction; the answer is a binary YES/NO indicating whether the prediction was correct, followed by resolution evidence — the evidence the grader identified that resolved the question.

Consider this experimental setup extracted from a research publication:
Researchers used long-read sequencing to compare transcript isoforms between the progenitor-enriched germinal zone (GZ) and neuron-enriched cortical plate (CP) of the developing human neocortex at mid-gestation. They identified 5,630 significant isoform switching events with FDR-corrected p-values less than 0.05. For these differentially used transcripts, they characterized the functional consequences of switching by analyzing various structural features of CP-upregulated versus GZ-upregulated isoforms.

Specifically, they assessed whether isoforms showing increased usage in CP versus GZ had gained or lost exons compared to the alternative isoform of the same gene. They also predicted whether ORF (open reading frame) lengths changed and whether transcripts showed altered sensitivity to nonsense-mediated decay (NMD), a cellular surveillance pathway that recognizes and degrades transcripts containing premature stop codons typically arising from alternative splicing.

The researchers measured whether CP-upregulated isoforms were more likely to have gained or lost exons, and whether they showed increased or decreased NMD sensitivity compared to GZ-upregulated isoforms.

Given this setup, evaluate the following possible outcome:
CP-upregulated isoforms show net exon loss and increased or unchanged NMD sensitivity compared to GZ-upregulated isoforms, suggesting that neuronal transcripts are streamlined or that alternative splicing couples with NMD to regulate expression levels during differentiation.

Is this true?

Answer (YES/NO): NO